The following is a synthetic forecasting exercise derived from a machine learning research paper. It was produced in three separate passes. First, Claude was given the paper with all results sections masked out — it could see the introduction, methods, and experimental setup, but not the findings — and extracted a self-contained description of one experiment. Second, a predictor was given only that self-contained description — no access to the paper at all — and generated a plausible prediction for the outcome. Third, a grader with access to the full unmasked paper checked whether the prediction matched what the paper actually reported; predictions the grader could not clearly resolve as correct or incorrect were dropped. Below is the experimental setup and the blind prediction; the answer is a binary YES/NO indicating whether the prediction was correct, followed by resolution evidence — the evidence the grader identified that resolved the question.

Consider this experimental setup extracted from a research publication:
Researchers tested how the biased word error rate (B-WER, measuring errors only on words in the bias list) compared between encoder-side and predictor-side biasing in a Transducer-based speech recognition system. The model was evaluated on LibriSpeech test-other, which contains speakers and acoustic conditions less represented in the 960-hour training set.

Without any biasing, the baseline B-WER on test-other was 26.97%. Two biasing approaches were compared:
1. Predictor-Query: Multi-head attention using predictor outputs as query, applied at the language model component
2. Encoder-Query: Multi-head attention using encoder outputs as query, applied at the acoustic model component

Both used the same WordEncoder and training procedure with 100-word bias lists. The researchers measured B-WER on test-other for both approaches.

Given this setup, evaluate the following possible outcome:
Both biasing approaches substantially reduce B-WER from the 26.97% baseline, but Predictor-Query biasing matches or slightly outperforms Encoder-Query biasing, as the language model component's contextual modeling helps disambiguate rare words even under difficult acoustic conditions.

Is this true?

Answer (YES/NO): NO